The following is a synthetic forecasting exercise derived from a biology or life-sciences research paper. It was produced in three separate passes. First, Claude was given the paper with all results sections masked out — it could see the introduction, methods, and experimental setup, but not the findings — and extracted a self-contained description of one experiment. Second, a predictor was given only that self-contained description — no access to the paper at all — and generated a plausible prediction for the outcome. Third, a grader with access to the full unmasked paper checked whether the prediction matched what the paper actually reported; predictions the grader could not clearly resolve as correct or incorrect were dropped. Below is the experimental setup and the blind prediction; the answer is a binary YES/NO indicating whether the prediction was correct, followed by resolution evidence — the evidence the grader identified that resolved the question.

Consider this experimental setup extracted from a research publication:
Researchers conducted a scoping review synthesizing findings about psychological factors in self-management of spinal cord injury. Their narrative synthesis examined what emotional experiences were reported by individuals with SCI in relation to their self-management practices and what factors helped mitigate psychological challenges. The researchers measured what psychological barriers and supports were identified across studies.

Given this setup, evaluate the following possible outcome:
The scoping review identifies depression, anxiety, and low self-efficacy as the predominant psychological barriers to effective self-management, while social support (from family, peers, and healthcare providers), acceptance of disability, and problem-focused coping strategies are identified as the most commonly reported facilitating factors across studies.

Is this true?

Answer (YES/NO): NO